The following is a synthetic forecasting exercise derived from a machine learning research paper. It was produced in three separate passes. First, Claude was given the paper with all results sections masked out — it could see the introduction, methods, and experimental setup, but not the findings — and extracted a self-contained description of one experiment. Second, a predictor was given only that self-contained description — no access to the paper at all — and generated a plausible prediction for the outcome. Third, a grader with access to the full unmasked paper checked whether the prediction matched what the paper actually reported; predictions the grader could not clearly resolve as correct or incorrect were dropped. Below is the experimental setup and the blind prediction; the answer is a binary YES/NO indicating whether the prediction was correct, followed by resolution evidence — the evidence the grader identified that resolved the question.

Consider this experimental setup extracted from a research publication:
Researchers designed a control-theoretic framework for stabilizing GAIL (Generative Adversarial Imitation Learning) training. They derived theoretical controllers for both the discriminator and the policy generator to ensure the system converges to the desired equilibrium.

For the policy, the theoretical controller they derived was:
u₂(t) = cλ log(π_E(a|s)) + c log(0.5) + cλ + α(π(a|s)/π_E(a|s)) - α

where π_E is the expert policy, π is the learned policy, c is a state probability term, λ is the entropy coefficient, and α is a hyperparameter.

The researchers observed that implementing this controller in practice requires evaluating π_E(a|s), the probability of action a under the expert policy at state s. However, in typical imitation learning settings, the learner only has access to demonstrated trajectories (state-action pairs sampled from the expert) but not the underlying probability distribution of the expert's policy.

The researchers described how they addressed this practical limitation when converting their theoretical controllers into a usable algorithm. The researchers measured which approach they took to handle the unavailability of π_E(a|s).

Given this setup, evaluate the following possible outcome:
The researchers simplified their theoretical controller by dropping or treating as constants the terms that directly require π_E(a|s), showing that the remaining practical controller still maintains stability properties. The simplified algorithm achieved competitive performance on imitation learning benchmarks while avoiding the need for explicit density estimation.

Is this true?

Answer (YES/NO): NO